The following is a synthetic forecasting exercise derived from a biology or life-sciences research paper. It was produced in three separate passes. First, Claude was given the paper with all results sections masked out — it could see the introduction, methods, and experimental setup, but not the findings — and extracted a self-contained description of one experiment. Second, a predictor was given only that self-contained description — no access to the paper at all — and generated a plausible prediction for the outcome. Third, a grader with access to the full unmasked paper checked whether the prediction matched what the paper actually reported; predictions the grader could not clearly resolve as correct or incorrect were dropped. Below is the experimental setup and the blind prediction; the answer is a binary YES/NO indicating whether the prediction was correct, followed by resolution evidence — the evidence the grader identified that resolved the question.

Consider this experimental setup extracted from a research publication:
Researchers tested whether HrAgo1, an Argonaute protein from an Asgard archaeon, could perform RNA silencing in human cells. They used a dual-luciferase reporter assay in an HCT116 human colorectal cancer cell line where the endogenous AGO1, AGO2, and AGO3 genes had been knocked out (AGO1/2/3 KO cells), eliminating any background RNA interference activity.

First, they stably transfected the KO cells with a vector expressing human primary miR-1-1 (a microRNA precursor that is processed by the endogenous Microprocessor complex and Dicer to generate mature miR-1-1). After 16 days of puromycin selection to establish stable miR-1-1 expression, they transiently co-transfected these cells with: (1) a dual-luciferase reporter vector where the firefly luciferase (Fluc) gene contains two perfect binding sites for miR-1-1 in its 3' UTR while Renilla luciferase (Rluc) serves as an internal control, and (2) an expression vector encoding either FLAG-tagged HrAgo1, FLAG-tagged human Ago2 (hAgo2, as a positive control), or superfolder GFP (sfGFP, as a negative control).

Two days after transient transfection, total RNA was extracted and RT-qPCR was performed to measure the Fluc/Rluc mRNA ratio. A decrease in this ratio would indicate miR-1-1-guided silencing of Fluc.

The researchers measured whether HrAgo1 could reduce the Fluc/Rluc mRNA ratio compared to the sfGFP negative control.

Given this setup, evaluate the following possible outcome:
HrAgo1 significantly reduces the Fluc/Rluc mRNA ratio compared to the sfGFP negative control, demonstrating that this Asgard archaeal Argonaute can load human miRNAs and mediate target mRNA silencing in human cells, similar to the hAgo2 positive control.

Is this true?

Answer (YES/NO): YES